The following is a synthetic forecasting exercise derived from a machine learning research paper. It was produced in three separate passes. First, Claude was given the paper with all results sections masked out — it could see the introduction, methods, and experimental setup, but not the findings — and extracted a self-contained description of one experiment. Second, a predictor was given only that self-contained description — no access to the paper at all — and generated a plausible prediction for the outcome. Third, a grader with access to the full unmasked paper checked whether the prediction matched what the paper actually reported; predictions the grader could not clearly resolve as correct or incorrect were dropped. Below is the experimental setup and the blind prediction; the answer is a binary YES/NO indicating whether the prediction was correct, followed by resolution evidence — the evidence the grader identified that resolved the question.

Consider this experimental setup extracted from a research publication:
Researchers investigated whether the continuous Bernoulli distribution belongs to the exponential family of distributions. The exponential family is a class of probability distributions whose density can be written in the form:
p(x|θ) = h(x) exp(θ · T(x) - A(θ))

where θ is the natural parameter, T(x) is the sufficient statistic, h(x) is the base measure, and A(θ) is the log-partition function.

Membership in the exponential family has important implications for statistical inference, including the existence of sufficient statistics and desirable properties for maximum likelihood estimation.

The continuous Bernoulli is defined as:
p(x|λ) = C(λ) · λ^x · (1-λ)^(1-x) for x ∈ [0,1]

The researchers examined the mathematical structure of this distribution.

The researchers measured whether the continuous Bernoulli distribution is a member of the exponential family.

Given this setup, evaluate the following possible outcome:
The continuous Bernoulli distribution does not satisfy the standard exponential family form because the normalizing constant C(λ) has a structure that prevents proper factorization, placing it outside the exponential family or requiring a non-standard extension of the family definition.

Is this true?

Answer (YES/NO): NO